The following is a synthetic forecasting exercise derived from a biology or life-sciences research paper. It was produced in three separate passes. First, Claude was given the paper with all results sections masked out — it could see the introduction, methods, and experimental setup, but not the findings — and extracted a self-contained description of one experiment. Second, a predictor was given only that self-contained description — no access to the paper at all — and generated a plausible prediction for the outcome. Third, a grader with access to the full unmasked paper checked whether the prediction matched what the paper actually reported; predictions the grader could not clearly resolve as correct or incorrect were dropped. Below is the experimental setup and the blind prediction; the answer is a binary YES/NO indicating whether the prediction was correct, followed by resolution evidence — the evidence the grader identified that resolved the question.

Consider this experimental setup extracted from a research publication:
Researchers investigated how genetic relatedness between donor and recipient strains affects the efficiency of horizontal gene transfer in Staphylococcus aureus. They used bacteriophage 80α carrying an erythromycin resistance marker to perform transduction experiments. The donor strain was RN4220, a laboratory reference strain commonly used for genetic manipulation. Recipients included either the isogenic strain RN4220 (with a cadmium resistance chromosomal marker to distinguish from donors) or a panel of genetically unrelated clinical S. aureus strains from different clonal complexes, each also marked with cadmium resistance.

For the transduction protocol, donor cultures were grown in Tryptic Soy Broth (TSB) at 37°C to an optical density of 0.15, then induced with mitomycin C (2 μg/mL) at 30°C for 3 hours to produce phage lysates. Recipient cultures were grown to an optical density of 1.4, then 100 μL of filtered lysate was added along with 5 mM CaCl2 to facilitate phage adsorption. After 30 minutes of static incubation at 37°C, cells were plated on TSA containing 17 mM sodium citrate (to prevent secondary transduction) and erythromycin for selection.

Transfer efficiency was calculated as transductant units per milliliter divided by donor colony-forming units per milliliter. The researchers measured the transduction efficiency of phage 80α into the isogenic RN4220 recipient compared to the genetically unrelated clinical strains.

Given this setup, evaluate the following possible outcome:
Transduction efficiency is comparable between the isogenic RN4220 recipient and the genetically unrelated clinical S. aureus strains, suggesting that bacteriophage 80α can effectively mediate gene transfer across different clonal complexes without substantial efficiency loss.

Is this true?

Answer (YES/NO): NO